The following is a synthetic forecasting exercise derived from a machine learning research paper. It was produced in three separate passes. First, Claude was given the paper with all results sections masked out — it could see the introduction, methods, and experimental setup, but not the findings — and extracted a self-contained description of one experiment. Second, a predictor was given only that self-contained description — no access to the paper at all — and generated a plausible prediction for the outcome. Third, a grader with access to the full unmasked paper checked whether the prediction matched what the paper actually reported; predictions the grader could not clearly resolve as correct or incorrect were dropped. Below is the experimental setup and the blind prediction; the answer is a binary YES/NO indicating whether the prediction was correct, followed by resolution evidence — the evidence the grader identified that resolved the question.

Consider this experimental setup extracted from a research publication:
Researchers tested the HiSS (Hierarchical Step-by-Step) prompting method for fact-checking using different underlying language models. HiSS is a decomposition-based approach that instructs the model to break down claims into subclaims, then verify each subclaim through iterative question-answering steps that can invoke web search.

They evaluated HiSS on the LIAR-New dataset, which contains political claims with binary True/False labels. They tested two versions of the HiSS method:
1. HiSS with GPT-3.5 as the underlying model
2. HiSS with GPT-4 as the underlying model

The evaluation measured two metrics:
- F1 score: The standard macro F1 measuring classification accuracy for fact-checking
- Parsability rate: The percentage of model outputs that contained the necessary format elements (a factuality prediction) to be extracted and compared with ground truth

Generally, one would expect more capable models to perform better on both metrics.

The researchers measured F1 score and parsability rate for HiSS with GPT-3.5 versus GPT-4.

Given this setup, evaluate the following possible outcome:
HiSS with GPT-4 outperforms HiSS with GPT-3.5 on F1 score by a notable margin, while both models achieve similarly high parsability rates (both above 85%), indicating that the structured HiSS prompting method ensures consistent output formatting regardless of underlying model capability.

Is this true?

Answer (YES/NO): NO